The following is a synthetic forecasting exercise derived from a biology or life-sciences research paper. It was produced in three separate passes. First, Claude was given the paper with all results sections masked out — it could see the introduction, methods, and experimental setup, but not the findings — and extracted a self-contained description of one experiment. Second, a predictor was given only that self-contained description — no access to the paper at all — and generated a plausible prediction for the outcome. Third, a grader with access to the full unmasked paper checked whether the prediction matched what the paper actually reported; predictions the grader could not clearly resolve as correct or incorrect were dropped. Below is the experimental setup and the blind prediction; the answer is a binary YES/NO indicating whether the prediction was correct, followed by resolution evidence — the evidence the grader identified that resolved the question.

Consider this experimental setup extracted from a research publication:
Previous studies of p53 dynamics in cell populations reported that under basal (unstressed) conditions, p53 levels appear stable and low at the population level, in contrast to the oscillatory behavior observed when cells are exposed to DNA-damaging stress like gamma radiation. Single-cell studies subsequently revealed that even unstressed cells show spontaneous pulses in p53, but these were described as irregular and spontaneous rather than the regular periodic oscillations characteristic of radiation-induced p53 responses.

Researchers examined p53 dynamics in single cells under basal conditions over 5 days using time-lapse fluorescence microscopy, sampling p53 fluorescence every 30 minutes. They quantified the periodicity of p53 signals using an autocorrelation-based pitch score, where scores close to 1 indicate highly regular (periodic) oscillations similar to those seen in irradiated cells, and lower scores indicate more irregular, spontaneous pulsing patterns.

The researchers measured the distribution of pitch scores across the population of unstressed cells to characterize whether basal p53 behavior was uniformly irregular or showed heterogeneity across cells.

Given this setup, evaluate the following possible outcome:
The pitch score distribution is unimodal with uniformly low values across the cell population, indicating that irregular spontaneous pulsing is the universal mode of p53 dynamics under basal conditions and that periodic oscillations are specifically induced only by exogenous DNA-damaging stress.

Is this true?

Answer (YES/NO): NO